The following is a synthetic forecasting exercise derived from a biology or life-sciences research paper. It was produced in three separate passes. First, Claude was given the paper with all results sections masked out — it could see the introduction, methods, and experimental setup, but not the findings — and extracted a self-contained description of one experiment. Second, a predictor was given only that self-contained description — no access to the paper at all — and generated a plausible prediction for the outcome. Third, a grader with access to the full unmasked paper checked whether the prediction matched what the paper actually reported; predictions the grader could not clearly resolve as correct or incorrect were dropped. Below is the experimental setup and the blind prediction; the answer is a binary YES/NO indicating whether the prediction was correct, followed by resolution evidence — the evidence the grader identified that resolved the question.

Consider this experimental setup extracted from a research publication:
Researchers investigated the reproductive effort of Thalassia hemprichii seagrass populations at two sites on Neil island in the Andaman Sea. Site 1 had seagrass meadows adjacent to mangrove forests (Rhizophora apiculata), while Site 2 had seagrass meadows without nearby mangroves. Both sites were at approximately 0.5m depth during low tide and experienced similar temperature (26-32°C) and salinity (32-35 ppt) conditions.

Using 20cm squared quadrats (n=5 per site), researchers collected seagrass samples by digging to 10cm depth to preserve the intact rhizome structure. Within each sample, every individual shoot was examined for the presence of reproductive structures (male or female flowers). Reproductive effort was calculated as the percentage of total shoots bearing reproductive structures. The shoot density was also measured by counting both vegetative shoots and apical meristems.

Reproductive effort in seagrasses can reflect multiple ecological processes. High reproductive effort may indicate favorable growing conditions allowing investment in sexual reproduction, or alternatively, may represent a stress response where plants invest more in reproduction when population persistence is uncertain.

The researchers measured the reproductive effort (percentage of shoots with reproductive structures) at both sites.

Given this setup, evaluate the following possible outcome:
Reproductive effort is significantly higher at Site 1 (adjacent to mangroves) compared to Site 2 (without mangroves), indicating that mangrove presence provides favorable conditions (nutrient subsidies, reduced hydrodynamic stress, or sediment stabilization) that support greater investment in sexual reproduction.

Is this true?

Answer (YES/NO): NO